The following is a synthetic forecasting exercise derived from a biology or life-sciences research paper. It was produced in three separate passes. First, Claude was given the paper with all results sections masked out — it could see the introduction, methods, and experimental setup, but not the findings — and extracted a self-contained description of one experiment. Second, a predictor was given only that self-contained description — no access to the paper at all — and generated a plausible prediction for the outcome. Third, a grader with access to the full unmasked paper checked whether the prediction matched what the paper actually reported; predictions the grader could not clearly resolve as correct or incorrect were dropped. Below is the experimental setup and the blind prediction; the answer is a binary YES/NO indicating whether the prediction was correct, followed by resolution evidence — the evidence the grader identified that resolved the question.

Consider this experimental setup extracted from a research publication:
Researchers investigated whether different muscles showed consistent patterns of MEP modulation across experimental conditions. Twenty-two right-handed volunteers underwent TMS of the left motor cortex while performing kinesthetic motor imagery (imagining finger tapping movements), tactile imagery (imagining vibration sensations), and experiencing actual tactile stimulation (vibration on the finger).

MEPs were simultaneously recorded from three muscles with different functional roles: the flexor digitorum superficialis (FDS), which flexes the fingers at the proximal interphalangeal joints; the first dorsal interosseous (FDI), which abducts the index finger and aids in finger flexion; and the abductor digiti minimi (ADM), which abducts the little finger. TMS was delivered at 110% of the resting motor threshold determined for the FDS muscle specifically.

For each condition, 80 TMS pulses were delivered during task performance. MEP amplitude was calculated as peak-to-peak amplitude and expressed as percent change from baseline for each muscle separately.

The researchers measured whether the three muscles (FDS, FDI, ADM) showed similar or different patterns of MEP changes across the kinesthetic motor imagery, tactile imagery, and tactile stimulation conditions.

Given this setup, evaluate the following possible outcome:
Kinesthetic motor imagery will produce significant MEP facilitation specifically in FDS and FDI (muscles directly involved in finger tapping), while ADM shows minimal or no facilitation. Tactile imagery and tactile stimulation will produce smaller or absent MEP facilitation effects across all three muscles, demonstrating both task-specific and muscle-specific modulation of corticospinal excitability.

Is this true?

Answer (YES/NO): NO